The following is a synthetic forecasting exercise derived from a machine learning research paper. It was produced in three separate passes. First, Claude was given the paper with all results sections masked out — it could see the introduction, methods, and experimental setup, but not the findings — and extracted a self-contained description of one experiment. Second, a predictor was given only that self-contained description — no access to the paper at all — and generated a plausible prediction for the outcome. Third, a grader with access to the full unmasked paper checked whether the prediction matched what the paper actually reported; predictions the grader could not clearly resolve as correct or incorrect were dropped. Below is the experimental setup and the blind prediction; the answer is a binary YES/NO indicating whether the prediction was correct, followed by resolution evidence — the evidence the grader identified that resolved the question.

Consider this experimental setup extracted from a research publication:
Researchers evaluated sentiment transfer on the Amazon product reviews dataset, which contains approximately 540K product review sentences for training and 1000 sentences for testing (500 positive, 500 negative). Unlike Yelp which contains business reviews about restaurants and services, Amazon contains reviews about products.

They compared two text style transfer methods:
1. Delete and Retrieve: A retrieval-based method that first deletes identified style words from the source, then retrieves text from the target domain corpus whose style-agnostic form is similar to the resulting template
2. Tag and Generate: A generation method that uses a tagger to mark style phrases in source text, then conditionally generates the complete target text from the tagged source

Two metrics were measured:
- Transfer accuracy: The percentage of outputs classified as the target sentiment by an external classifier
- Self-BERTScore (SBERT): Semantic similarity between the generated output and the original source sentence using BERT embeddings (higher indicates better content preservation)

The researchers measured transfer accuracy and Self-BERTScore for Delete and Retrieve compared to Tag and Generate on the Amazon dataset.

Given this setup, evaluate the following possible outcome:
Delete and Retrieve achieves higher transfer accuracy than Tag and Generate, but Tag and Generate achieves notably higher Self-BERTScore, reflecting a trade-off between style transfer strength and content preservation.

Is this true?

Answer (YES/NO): NO